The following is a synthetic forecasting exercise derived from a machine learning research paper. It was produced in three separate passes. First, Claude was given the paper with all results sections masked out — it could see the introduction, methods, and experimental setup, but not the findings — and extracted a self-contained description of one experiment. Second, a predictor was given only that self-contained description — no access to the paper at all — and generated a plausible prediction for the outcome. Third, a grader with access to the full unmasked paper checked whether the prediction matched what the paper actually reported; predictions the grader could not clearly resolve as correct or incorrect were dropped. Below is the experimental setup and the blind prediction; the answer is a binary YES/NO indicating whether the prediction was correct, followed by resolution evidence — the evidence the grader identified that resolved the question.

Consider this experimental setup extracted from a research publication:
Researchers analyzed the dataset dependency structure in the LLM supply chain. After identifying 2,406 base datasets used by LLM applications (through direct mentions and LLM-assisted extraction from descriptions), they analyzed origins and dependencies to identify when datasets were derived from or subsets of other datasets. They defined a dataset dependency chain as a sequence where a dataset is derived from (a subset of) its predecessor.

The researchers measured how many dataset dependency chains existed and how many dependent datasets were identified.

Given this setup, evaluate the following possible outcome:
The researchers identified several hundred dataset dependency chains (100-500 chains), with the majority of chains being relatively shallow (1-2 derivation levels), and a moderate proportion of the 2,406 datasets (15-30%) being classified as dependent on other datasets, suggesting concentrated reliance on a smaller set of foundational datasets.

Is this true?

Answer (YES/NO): NO